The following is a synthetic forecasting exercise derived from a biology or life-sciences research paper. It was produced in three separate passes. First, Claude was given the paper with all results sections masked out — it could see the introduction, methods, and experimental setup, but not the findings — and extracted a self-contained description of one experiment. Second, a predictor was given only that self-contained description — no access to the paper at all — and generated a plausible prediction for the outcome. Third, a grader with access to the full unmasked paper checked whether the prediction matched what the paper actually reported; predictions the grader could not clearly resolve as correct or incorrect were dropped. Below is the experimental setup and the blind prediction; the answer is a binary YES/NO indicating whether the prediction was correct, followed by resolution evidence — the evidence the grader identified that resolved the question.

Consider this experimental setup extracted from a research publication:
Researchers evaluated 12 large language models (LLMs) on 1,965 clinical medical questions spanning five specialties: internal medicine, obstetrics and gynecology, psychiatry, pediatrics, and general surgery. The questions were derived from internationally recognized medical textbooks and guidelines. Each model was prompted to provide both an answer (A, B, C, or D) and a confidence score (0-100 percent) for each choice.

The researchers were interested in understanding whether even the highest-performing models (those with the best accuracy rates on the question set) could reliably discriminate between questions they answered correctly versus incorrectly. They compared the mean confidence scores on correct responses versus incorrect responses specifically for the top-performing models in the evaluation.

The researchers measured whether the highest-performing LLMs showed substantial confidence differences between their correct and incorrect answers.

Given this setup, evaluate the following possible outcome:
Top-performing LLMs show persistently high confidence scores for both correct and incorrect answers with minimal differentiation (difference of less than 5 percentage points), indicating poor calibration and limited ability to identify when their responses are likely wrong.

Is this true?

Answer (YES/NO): YES